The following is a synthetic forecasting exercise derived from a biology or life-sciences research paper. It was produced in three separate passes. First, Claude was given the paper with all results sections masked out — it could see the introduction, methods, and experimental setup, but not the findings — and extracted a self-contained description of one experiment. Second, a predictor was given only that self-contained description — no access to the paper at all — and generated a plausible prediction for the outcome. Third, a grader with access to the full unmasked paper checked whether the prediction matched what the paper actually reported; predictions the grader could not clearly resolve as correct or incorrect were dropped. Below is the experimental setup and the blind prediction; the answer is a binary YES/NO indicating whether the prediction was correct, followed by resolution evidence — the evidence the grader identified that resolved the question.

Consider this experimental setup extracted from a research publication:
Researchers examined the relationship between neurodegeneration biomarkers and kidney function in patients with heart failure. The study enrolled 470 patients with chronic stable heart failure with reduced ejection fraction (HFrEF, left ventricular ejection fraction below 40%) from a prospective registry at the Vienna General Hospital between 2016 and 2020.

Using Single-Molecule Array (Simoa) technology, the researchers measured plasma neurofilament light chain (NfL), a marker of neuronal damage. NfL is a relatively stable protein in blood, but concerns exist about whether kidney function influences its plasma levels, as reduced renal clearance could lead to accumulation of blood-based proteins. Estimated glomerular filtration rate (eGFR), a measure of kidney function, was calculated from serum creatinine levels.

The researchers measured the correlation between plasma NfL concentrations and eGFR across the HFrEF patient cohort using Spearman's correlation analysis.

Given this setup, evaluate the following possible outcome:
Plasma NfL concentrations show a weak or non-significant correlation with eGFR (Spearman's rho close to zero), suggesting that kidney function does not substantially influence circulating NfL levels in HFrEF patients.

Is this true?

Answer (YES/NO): NO